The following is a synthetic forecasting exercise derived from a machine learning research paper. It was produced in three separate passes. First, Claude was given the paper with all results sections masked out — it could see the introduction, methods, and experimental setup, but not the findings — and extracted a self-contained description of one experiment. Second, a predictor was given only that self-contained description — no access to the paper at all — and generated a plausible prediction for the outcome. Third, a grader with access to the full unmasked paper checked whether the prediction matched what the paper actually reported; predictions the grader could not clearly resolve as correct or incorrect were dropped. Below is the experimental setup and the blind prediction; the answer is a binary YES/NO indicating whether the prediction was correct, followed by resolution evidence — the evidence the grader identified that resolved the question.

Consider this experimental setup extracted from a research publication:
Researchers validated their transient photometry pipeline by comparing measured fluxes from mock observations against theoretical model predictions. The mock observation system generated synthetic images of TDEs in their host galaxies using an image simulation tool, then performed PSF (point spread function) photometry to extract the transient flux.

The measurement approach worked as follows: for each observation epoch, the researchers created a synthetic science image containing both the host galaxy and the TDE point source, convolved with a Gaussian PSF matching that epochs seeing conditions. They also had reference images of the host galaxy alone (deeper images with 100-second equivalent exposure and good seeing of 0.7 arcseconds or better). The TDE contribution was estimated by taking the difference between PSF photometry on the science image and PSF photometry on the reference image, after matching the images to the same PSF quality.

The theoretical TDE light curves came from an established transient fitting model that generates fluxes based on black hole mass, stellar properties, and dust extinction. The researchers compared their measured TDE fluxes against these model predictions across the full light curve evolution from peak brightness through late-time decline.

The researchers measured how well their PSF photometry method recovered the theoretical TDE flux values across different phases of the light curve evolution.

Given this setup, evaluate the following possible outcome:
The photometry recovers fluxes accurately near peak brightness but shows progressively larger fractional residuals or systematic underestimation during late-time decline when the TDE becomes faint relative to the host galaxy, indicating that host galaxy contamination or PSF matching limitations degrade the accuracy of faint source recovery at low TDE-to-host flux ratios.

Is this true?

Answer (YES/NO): YES